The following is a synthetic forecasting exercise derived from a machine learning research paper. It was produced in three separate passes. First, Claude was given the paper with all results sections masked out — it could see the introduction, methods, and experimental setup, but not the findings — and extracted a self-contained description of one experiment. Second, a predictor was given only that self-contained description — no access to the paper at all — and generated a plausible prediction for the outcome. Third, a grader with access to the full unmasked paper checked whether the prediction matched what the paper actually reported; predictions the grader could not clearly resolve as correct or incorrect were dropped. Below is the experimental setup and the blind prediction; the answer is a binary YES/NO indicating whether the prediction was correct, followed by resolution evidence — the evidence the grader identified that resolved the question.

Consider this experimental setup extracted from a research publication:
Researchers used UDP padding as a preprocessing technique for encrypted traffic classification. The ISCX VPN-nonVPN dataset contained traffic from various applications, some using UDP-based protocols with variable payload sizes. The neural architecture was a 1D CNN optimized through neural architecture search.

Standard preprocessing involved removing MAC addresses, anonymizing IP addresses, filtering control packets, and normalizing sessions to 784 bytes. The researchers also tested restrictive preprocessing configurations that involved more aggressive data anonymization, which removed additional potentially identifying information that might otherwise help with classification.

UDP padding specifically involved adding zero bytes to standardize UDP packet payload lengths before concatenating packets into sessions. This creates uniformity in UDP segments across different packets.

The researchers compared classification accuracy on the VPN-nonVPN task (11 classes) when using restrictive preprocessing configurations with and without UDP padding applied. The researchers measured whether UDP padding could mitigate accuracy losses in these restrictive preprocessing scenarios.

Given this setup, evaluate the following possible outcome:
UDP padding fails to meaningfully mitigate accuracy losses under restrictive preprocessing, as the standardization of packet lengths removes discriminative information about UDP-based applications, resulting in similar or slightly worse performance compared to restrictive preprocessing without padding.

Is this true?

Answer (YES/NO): NO